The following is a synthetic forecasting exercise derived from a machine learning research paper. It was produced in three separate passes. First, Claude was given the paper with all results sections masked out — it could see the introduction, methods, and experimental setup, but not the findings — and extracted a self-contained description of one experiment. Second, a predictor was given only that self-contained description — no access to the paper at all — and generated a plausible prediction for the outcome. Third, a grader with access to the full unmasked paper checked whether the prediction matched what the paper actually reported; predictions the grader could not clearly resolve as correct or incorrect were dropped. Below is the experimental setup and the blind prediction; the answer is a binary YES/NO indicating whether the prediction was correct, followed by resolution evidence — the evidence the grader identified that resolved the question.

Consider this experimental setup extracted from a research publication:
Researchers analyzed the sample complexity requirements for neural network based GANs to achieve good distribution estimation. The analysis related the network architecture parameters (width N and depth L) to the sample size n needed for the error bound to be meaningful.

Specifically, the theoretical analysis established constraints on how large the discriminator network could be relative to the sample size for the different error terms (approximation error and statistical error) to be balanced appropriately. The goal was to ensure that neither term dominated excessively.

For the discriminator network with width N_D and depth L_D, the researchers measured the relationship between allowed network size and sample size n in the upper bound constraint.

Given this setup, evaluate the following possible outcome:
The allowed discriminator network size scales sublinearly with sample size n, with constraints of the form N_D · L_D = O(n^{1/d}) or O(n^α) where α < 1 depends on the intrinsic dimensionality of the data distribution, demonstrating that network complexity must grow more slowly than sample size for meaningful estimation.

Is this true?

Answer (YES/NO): NO